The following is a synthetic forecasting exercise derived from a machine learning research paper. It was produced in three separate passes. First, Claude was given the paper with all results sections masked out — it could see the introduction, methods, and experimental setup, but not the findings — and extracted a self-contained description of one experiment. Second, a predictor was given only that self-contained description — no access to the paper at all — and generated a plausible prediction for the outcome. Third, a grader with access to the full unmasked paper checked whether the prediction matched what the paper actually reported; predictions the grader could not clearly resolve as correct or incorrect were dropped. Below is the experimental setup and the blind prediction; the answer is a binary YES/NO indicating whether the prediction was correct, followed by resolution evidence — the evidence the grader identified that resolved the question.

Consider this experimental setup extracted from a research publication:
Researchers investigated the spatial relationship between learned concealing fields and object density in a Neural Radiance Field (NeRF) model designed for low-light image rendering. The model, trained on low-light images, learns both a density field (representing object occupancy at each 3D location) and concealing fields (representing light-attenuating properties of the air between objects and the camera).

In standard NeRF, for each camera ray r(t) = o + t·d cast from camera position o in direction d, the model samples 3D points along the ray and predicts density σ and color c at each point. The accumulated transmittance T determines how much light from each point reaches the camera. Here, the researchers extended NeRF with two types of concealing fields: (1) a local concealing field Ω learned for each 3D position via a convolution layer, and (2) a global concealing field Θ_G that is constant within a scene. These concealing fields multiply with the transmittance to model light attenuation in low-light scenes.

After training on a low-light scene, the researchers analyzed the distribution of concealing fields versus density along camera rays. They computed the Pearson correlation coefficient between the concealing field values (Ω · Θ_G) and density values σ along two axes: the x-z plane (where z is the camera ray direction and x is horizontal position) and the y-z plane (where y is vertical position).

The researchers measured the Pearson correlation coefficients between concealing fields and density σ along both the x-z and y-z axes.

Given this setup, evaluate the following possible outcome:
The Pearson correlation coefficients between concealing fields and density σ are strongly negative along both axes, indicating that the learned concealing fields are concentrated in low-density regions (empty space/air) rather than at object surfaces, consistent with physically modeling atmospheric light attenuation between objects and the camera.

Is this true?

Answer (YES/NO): YES